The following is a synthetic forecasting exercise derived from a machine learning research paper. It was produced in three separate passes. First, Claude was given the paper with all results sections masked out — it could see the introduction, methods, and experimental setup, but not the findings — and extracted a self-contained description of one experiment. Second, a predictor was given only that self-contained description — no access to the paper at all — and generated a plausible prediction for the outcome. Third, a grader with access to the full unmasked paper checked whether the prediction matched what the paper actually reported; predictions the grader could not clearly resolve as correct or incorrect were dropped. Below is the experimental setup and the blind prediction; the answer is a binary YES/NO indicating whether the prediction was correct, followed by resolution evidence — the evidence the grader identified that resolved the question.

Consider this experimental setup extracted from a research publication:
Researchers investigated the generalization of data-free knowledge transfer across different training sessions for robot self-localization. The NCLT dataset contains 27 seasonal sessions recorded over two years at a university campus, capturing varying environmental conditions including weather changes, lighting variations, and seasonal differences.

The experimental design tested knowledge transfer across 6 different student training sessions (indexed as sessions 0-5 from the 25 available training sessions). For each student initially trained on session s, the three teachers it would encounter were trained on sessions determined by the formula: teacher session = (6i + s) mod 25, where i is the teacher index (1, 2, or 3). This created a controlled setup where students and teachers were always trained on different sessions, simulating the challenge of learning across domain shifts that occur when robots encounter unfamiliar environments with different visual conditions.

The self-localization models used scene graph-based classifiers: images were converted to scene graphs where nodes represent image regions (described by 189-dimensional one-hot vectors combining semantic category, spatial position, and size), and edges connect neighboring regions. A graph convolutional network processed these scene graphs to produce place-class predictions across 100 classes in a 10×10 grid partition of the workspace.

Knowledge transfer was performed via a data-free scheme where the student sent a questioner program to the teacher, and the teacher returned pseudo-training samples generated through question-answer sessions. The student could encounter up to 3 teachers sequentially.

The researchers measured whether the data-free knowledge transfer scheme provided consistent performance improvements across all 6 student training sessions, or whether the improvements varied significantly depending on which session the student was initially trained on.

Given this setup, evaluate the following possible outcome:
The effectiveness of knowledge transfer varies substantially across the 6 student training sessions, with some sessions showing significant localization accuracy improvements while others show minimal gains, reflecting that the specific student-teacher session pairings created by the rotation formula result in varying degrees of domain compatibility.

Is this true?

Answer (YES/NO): NO